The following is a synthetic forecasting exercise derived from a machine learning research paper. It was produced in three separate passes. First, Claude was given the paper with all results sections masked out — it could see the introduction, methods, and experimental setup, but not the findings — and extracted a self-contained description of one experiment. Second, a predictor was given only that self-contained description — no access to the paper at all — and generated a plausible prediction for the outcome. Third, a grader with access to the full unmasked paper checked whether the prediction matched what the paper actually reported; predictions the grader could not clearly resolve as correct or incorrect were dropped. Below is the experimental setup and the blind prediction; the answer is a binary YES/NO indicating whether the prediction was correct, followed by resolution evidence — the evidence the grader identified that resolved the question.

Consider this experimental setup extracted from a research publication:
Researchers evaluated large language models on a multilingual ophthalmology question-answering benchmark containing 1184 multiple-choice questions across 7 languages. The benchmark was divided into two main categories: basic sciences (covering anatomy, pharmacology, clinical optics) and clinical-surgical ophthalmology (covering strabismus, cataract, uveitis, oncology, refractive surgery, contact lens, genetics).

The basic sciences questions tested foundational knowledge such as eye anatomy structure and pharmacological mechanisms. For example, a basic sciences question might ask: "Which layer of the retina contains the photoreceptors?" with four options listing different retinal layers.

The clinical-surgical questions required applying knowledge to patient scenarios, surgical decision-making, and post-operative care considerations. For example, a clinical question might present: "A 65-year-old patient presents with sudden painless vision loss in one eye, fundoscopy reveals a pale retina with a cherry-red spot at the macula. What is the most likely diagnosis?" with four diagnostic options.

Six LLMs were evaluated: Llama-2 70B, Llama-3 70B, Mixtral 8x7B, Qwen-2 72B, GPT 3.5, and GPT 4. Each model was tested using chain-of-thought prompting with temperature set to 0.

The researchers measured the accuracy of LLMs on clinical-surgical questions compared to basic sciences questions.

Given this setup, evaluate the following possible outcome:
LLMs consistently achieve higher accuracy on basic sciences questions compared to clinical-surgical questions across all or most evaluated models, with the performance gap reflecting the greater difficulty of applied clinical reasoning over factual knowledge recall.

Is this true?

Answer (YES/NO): YES